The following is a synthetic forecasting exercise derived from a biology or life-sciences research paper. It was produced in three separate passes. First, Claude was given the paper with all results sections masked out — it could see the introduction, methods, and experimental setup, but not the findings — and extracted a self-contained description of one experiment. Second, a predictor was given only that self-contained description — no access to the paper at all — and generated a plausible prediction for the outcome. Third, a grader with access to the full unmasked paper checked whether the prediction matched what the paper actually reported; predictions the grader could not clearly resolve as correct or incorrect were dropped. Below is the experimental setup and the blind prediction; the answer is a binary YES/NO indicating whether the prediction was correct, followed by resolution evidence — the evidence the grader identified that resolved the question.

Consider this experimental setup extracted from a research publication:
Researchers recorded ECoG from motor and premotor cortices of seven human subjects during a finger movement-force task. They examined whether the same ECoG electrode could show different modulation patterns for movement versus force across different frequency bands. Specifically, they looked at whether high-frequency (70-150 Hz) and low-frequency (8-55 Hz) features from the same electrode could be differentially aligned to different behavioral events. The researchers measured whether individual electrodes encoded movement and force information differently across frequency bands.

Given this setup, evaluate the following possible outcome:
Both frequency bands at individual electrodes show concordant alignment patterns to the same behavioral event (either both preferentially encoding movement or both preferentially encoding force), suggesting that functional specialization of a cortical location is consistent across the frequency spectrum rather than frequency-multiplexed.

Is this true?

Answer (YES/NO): NO